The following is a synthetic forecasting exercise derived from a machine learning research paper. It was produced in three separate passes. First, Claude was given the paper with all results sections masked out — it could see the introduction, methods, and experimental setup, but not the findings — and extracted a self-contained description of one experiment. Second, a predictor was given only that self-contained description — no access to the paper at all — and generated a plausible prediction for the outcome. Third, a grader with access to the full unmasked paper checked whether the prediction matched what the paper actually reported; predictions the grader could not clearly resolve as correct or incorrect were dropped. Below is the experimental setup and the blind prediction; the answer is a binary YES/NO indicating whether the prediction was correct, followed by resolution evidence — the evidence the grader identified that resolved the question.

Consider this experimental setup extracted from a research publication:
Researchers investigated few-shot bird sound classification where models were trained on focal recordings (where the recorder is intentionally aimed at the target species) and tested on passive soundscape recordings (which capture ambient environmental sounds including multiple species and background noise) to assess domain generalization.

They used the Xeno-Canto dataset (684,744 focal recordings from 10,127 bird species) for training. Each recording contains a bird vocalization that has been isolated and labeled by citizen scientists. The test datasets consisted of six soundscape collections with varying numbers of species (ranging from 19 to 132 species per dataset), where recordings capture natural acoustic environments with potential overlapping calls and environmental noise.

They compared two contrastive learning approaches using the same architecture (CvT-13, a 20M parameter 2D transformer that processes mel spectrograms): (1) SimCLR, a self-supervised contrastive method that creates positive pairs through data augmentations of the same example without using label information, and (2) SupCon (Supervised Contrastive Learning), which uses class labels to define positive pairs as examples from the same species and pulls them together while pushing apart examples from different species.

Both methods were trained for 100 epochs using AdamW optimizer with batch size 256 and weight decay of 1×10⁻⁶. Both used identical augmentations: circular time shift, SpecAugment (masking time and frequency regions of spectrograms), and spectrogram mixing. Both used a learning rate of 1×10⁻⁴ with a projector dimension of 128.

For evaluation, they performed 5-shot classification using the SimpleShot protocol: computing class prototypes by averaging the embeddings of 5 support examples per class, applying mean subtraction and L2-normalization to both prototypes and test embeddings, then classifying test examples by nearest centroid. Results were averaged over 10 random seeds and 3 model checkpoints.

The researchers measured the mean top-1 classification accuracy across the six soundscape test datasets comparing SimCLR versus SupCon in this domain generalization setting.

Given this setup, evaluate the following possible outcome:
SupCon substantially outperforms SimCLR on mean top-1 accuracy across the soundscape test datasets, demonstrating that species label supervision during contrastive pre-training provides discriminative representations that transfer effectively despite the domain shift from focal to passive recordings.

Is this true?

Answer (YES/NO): YES